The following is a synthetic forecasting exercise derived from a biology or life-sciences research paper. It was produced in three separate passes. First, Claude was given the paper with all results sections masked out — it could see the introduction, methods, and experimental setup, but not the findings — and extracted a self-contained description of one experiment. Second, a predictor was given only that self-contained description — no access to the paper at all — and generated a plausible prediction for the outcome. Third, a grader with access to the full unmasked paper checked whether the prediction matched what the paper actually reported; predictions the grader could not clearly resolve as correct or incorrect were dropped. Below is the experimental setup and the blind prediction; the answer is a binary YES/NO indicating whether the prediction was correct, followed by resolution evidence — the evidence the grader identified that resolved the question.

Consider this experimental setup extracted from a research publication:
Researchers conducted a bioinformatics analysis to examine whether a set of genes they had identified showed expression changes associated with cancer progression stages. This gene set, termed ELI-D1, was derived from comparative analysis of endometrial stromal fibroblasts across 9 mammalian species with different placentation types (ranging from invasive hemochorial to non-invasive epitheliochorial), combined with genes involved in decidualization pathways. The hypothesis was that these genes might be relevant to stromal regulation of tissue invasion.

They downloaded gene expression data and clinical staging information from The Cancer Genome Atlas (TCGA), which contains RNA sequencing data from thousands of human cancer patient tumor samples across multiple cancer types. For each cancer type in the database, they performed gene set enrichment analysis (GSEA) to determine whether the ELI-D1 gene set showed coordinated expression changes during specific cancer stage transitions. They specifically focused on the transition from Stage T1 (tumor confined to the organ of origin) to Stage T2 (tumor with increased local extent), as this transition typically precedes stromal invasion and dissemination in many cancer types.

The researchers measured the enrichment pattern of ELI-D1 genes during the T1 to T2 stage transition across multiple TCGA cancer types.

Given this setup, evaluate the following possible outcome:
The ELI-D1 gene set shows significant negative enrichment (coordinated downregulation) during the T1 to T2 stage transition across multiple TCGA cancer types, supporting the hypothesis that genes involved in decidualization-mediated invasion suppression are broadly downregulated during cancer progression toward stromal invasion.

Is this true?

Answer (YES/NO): YES